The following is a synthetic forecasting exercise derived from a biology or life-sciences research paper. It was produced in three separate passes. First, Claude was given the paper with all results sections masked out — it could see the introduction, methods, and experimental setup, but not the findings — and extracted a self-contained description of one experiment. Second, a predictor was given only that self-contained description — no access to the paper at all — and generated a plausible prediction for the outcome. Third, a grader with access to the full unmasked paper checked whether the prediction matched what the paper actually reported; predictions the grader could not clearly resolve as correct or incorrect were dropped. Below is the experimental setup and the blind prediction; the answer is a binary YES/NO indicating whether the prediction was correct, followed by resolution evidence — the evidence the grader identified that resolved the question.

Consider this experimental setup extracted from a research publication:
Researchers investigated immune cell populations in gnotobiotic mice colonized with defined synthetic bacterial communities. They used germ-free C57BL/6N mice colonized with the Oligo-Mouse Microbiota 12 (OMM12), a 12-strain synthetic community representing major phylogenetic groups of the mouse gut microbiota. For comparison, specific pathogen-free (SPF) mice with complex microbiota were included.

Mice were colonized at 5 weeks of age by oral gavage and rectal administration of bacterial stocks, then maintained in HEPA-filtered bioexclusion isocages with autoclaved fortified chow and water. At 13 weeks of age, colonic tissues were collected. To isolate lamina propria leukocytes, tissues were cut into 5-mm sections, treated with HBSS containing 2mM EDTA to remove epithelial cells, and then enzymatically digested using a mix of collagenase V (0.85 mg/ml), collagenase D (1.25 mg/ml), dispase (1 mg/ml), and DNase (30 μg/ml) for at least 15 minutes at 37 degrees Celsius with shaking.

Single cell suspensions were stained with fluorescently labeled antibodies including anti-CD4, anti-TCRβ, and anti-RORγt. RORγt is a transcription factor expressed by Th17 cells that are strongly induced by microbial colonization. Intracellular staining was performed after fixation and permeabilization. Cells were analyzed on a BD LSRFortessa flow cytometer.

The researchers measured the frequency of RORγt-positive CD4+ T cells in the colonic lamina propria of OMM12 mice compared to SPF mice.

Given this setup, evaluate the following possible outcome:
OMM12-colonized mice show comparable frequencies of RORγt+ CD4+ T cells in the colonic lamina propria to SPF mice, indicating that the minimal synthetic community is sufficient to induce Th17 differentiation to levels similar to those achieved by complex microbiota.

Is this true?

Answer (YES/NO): NO